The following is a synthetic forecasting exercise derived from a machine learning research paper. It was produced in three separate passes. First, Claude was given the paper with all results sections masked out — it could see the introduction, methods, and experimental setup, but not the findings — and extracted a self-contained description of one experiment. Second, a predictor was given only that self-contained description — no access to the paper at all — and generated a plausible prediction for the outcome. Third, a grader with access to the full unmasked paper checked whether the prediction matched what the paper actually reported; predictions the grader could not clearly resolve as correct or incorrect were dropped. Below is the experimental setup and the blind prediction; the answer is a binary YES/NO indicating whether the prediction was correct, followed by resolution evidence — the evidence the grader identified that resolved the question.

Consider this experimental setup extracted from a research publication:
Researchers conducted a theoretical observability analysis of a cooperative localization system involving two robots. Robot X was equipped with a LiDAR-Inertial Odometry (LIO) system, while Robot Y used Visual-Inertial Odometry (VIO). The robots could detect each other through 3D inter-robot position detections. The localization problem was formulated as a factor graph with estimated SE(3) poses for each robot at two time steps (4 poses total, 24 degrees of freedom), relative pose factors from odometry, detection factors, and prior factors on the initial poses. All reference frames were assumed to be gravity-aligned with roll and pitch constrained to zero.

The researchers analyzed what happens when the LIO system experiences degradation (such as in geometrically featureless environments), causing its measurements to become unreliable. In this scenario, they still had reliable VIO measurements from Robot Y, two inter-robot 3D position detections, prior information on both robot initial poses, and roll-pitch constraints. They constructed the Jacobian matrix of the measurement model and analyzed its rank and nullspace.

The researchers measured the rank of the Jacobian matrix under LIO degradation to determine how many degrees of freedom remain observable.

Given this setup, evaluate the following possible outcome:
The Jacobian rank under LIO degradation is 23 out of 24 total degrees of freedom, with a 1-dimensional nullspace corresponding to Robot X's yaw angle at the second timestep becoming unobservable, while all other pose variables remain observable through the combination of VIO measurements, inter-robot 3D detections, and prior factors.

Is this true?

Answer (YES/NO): NO